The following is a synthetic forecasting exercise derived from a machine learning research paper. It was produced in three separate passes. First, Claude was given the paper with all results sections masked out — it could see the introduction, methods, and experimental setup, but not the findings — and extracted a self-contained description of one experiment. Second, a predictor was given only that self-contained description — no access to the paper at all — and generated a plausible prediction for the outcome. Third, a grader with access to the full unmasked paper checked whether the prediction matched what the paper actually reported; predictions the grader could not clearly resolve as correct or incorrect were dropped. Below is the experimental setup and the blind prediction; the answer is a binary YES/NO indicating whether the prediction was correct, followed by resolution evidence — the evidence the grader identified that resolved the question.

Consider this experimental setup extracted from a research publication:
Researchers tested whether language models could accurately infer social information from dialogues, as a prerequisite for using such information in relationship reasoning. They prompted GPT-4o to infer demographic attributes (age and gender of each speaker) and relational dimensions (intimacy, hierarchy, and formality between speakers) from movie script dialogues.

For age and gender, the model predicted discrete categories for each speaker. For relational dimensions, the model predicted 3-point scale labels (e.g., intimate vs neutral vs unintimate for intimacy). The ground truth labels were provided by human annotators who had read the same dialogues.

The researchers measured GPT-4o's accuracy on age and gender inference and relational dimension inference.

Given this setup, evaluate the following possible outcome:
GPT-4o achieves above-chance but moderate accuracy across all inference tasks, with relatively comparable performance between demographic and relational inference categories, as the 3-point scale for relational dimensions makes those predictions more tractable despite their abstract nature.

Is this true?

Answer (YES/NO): NO